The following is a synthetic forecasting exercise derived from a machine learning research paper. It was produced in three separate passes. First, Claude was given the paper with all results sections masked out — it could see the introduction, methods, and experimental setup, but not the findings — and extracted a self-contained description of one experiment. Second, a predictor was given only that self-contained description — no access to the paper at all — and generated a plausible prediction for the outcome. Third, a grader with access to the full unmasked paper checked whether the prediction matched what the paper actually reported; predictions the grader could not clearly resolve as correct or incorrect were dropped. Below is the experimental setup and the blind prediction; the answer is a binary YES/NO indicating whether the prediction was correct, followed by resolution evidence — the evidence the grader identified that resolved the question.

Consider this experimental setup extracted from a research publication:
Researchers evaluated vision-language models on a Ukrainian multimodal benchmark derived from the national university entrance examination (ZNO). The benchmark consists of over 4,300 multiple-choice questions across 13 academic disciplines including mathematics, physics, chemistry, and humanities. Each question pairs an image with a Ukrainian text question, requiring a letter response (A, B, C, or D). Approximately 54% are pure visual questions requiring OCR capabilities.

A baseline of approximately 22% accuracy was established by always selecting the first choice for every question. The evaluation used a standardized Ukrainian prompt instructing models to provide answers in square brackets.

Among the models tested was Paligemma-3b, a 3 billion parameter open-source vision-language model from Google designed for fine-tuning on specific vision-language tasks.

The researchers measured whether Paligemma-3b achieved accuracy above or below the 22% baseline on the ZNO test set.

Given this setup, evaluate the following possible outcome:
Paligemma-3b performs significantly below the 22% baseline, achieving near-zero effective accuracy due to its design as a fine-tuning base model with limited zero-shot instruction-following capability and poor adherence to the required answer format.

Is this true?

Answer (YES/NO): YES